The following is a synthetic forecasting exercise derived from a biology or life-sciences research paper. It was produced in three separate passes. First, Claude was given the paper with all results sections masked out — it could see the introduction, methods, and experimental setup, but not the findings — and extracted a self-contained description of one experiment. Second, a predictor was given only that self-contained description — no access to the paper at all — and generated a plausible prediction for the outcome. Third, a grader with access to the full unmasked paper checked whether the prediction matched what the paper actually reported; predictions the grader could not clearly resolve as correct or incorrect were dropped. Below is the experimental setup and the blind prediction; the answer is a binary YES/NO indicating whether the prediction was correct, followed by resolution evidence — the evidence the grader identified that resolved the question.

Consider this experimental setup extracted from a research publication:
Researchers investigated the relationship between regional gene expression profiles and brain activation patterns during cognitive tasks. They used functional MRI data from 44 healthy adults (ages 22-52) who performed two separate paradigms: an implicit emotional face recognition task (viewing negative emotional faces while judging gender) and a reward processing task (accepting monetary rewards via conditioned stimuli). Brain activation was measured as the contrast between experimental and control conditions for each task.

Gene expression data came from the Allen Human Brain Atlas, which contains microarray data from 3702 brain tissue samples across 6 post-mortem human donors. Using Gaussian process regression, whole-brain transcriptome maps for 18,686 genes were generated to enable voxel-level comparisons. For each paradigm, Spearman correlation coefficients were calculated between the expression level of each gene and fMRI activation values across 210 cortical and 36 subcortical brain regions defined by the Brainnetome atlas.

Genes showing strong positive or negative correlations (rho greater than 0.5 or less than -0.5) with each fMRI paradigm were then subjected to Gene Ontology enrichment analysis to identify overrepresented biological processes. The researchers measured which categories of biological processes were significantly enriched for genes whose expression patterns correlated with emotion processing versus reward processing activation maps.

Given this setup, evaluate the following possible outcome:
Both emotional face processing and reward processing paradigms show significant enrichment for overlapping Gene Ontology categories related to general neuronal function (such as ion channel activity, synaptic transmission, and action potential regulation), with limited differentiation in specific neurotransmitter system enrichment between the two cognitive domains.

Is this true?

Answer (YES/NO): NO